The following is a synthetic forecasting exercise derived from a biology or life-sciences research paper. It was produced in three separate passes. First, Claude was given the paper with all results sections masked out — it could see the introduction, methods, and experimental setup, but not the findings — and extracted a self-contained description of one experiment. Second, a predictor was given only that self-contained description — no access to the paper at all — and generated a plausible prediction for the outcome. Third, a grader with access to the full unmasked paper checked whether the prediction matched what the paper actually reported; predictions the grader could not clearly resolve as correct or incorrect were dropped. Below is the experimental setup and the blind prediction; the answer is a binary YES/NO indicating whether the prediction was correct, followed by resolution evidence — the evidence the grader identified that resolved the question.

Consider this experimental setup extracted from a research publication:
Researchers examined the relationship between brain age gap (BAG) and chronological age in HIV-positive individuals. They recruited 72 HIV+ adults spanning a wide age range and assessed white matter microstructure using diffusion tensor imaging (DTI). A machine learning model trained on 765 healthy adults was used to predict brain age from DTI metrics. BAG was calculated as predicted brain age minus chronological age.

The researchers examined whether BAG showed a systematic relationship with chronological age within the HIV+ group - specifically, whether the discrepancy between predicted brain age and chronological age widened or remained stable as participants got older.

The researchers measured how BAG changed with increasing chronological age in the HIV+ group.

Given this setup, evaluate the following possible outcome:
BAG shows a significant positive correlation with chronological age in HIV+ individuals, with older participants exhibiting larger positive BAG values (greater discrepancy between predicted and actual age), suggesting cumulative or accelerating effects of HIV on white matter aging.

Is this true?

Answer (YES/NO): YES